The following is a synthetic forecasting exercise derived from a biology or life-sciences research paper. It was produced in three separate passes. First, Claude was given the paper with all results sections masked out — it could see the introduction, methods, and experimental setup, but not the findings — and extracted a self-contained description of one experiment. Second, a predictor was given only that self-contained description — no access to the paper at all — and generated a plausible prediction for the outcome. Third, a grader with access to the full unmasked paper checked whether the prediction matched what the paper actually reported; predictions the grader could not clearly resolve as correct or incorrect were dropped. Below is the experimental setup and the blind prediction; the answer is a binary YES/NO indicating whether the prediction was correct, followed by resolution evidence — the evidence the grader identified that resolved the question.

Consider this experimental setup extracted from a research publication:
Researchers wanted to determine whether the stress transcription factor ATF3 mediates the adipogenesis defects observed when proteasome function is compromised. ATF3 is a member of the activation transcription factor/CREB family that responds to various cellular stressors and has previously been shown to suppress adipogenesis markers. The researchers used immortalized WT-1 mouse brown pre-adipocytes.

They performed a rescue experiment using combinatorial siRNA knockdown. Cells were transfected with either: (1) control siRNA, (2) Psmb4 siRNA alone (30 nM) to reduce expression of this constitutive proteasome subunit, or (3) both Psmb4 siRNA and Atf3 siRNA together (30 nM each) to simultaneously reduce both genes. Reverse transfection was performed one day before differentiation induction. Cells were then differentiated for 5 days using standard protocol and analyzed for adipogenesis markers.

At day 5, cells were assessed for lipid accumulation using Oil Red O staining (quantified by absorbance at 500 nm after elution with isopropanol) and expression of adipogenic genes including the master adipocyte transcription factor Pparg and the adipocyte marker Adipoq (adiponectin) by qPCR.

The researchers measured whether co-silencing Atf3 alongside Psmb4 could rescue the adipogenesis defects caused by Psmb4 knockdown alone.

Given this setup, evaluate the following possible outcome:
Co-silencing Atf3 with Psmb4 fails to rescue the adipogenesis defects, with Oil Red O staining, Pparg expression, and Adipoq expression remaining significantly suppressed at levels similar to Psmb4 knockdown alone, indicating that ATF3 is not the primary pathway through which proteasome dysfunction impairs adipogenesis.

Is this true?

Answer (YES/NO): NO